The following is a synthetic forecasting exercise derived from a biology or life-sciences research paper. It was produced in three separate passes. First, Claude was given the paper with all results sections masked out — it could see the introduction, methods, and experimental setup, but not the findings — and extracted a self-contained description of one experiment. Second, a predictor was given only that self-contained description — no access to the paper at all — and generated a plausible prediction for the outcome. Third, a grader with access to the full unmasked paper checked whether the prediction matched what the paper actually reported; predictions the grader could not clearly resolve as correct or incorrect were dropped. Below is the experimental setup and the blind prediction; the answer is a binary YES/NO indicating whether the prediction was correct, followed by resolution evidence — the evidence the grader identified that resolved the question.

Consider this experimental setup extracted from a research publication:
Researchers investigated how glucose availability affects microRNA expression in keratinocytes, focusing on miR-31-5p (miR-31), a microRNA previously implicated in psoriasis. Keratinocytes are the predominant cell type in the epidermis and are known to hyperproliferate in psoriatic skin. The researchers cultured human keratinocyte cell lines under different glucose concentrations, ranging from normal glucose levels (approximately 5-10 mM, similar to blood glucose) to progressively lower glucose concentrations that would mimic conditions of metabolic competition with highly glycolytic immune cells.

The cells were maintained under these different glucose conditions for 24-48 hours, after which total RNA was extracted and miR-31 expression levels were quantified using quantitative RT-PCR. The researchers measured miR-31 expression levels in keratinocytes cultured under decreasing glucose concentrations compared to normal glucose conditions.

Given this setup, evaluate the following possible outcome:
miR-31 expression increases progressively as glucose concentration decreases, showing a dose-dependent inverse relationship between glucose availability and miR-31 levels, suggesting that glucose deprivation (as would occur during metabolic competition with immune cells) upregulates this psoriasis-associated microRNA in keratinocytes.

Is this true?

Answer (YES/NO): YES